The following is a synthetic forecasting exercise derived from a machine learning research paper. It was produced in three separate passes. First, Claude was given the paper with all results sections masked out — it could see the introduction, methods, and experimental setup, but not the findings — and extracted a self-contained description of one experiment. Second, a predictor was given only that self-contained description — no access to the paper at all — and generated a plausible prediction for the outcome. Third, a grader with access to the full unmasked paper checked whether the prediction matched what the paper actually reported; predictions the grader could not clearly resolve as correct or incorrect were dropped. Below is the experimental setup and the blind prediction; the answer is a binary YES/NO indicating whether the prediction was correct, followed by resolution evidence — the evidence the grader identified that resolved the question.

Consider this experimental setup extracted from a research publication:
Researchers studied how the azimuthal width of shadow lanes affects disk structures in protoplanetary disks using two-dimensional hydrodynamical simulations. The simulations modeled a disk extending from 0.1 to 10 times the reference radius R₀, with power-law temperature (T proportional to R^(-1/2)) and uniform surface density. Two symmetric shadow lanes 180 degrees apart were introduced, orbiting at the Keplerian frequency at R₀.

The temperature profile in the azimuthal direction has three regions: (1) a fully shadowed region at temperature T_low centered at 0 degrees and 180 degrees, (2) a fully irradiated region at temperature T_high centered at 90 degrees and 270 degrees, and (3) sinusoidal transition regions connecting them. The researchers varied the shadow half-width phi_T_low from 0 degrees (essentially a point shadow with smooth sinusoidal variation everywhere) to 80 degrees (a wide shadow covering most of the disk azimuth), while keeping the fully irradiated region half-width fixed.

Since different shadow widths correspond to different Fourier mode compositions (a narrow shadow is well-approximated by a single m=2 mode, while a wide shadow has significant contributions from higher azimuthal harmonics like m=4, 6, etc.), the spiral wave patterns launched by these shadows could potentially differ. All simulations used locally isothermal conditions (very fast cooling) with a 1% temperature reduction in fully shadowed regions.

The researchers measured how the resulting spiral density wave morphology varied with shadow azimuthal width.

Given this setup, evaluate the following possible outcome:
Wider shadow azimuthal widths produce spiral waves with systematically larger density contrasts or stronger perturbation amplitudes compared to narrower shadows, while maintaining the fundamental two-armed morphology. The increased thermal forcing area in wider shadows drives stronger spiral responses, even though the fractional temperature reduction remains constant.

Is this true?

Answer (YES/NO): NO